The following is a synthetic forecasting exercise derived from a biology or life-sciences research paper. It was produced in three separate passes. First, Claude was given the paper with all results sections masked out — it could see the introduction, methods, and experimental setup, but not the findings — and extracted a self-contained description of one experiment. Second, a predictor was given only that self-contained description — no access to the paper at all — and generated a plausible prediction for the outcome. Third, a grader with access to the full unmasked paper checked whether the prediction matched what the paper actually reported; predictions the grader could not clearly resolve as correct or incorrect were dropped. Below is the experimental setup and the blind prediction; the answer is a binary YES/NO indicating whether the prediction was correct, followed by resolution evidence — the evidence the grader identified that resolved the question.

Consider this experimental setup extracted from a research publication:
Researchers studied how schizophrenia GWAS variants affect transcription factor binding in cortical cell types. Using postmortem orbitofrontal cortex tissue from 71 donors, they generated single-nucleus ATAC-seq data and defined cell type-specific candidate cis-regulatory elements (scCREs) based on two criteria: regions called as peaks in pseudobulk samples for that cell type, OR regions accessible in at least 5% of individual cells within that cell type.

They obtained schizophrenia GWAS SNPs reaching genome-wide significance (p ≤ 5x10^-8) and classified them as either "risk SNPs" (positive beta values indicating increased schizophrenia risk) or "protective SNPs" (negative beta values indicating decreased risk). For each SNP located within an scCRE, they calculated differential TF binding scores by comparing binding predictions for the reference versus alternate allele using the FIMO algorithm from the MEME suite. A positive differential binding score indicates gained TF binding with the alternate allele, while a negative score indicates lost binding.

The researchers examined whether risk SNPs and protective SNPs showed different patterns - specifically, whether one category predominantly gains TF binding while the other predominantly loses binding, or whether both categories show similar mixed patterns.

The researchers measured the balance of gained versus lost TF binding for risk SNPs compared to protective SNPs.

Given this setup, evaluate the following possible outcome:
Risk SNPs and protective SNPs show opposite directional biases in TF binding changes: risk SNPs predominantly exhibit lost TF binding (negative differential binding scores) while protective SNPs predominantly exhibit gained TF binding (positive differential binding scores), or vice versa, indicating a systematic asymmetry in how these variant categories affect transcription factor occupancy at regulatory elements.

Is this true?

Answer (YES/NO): NO